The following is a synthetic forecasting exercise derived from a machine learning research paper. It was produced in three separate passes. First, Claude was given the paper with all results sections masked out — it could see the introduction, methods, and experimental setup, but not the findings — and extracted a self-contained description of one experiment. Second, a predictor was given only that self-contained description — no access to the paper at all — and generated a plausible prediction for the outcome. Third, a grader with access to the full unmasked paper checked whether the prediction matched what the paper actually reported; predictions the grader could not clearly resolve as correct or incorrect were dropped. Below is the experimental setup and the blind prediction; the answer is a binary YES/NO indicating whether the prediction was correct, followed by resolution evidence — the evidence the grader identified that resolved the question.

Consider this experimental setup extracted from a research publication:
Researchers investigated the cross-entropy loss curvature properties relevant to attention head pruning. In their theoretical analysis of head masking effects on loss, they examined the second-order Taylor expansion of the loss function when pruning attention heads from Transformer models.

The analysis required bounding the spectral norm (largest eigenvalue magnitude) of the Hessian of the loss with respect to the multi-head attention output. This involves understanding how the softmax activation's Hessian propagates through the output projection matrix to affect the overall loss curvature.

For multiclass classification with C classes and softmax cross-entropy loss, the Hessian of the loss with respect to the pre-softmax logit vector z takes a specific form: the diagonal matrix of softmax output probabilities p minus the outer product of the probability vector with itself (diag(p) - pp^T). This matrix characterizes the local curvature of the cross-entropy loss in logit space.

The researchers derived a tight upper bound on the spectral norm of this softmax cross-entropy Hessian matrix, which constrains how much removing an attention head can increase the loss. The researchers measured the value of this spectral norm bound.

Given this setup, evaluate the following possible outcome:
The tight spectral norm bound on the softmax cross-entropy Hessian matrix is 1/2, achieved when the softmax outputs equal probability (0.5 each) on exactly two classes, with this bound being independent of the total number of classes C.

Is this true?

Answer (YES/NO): YES